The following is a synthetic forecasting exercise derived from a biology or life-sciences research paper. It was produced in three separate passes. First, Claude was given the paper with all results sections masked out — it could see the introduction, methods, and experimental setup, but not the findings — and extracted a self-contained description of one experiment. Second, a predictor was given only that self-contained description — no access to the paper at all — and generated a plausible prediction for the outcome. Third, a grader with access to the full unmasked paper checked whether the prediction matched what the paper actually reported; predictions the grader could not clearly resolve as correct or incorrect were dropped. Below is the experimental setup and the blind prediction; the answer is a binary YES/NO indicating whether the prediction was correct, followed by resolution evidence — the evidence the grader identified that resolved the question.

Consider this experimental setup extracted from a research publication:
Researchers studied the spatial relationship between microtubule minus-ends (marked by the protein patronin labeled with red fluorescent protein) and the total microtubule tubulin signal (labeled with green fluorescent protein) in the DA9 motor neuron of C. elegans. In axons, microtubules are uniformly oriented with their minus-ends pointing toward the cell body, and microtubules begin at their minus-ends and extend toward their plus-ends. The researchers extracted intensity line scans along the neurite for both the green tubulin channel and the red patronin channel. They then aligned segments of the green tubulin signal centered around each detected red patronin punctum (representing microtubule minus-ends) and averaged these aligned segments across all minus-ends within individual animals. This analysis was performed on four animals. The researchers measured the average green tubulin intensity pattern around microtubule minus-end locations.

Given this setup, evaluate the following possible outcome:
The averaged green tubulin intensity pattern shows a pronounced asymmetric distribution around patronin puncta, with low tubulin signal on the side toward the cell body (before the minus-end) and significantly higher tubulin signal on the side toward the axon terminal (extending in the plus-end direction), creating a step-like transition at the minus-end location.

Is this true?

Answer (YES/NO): YES